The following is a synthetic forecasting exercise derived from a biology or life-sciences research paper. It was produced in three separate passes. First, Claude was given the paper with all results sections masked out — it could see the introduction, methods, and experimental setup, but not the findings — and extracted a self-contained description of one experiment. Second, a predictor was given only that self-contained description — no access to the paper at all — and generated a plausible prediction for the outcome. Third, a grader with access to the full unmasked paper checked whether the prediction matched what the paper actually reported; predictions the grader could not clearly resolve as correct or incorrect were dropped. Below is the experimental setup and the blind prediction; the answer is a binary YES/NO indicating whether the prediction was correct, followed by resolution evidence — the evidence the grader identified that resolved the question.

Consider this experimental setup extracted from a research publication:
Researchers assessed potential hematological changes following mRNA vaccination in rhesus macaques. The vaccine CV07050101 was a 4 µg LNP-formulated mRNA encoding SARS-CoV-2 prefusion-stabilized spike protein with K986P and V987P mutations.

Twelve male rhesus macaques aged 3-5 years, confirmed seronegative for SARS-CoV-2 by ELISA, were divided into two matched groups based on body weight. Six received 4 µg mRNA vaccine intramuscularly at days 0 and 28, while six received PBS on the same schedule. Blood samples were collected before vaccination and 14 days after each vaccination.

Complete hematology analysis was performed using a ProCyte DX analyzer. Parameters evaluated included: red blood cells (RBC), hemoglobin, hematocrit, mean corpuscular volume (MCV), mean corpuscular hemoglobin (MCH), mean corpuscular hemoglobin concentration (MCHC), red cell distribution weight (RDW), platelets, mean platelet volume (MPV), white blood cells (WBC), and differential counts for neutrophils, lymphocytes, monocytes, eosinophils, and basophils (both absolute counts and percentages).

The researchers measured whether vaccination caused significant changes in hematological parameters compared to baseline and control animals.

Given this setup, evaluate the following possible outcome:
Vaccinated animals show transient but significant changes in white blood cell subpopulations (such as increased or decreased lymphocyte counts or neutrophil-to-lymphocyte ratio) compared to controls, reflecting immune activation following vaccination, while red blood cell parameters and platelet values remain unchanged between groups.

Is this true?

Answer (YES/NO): NO